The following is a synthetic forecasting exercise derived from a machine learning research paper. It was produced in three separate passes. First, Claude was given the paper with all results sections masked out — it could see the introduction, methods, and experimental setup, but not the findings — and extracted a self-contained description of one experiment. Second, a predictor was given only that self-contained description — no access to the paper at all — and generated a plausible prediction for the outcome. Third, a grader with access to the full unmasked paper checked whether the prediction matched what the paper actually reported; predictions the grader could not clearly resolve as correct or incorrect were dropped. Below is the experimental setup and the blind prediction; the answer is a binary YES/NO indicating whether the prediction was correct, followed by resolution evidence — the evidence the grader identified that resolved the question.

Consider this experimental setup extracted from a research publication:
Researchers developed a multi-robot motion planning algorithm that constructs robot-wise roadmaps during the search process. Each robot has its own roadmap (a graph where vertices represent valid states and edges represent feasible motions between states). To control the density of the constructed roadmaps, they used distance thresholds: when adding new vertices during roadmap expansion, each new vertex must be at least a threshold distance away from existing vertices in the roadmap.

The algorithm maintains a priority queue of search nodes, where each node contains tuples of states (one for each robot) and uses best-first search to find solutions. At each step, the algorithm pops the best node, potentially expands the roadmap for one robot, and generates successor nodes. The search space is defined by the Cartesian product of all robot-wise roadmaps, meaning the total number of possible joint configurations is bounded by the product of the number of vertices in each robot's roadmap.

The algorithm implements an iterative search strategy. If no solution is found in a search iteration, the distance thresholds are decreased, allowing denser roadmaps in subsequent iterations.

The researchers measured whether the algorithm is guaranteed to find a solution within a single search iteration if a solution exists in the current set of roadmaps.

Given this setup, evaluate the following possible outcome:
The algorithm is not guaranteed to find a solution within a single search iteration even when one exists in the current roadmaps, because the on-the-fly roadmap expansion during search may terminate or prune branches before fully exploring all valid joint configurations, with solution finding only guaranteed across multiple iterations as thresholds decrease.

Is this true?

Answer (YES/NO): NO